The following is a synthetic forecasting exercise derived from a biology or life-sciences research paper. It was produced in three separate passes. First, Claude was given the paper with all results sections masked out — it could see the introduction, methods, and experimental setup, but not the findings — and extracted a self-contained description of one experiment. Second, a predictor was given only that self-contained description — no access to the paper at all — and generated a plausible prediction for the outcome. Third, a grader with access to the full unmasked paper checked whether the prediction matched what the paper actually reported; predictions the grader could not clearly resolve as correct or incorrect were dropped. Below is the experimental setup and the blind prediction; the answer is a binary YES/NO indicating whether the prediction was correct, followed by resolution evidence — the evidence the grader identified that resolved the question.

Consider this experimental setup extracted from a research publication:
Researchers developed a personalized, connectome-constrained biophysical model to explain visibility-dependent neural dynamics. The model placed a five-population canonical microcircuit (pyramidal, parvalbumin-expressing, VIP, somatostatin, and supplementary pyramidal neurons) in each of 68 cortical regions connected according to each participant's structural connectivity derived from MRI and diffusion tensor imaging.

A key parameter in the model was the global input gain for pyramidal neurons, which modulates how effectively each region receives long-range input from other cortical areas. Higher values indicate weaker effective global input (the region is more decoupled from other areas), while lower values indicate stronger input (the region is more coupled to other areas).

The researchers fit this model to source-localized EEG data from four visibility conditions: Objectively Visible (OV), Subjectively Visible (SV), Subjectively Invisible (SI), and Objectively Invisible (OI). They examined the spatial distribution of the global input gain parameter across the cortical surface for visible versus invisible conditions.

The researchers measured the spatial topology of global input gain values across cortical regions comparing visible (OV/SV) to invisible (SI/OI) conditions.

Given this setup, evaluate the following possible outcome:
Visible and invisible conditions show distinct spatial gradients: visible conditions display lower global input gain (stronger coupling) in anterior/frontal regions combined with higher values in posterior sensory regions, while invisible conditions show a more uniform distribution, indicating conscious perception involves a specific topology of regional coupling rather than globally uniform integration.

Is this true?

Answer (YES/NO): NO